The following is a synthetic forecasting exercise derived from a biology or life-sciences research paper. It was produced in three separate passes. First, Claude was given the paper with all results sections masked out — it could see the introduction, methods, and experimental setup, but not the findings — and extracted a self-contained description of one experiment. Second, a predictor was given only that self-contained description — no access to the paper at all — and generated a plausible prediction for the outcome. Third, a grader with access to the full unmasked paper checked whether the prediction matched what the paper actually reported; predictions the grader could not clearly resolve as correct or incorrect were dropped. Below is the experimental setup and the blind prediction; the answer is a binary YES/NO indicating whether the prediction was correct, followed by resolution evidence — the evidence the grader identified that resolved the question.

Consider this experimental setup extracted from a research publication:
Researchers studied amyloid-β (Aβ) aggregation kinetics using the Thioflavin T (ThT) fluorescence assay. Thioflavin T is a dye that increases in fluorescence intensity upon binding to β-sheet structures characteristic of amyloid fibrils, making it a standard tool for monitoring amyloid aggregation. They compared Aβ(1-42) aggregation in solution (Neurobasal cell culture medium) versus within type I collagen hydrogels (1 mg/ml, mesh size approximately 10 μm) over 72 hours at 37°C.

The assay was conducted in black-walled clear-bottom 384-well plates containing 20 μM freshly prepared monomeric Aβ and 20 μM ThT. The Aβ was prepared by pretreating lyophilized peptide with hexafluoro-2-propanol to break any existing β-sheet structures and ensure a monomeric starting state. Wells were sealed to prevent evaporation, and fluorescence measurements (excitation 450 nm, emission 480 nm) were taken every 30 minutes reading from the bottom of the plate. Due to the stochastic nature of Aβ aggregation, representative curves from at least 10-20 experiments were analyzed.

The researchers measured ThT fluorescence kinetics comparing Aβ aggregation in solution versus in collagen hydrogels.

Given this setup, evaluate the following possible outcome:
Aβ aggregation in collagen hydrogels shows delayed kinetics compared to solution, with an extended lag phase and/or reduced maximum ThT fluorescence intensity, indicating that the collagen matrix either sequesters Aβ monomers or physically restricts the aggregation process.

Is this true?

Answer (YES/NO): NO